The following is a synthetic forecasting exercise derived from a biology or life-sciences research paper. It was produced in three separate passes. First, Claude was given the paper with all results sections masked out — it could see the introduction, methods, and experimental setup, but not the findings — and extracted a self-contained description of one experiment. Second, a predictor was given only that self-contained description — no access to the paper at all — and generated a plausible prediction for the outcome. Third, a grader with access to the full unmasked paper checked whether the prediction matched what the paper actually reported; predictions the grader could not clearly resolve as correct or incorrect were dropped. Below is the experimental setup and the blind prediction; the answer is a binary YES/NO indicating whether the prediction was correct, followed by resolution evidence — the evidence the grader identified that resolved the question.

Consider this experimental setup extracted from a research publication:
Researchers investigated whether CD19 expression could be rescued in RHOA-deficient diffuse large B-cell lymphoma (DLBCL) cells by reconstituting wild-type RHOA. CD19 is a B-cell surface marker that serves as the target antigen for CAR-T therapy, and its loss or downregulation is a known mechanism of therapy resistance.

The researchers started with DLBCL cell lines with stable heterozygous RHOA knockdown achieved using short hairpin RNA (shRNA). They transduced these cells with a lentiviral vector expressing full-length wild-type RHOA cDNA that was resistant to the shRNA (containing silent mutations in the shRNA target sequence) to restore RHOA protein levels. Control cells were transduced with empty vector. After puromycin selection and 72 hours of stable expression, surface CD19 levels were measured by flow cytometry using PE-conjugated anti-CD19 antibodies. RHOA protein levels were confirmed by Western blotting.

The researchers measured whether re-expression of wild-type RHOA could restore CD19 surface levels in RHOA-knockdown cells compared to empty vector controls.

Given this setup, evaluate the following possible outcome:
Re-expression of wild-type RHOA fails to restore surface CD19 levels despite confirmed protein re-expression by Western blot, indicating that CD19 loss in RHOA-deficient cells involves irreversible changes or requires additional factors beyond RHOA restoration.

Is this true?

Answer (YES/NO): NO